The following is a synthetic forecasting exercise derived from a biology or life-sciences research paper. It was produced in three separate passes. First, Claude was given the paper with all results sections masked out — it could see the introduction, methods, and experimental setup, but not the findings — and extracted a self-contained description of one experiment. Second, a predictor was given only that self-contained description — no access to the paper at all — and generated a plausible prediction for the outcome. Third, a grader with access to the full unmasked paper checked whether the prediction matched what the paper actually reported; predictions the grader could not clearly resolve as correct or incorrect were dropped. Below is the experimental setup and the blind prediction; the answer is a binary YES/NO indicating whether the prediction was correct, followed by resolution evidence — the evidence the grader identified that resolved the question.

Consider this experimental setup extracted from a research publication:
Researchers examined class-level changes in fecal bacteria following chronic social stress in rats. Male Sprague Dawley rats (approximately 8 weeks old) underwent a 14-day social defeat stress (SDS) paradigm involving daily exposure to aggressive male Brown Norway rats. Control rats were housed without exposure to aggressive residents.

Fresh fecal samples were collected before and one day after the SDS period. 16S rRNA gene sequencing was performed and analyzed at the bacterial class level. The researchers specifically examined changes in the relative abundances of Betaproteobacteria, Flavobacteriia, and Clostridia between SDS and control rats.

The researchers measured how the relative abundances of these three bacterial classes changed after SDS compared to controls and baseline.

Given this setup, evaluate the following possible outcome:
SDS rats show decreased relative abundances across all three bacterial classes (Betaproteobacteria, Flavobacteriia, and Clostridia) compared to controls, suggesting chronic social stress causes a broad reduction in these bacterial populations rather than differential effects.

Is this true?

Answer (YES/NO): NO